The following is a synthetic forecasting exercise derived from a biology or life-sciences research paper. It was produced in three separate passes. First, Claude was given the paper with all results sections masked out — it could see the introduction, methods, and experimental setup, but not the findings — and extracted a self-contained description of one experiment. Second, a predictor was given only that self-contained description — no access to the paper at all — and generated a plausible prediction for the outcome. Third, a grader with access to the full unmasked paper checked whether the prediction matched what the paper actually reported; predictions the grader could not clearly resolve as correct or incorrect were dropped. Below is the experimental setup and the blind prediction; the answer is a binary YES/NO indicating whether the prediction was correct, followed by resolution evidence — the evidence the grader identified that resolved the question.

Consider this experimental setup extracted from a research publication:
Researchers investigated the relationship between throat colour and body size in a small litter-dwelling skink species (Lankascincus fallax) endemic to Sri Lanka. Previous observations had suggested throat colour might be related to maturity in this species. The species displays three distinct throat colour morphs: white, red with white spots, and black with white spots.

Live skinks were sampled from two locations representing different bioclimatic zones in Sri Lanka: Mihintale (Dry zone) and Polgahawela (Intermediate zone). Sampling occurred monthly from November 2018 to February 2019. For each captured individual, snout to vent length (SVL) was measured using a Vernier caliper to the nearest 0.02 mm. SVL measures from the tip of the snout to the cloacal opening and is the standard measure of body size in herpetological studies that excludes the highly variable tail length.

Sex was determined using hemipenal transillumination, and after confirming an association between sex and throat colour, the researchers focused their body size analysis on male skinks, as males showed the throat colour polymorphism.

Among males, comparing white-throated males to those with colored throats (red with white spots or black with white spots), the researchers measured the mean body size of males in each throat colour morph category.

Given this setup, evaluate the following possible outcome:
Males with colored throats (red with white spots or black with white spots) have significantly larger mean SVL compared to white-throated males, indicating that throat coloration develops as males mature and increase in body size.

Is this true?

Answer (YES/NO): YES